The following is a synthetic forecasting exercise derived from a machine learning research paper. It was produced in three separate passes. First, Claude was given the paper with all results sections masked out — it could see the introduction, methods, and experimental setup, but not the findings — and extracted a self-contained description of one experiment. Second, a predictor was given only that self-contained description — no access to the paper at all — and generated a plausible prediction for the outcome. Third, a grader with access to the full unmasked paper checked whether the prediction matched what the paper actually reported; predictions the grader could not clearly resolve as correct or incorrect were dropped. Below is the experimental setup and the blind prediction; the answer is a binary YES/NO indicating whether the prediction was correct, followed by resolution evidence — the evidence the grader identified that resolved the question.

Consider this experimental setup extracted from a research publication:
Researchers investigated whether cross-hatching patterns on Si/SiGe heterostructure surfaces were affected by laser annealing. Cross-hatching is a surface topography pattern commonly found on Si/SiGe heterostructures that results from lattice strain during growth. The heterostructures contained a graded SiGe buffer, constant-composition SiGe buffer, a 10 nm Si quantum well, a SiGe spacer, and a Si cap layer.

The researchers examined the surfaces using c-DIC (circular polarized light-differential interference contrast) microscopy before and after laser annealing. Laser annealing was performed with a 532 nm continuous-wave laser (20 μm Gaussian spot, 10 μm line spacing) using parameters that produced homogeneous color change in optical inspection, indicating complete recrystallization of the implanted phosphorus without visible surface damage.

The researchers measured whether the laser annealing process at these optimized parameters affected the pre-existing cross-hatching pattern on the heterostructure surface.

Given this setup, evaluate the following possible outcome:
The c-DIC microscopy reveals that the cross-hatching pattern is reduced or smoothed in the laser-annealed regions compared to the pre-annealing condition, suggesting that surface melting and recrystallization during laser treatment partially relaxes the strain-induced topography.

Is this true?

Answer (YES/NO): NO